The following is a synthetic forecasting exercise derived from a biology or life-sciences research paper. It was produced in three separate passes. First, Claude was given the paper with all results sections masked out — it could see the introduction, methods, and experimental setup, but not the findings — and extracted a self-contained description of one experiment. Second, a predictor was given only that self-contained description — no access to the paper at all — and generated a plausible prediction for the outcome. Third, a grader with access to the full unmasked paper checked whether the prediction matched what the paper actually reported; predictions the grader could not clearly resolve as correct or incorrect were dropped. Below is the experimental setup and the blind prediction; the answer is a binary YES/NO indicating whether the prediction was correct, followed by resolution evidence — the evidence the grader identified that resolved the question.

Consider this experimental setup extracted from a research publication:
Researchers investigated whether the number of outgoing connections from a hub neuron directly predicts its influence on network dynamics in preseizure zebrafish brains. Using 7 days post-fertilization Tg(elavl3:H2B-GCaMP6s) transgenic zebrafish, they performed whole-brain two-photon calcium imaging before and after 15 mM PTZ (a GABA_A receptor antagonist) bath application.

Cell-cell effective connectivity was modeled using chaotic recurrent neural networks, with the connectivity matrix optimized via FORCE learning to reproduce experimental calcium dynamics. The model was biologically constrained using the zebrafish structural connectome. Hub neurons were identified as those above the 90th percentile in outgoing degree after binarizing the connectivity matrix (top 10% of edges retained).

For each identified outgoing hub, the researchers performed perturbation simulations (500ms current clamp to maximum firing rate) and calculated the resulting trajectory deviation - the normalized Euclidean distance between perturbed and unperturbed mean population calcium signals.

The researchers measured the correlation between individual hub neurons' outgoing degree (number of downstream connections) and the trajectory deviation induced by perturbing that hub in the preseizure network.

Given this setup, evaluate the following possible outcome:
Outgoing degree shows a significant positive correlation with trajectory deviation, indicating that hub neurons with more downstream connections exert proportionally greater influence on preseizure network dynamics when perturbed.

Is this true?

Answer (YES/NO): NO